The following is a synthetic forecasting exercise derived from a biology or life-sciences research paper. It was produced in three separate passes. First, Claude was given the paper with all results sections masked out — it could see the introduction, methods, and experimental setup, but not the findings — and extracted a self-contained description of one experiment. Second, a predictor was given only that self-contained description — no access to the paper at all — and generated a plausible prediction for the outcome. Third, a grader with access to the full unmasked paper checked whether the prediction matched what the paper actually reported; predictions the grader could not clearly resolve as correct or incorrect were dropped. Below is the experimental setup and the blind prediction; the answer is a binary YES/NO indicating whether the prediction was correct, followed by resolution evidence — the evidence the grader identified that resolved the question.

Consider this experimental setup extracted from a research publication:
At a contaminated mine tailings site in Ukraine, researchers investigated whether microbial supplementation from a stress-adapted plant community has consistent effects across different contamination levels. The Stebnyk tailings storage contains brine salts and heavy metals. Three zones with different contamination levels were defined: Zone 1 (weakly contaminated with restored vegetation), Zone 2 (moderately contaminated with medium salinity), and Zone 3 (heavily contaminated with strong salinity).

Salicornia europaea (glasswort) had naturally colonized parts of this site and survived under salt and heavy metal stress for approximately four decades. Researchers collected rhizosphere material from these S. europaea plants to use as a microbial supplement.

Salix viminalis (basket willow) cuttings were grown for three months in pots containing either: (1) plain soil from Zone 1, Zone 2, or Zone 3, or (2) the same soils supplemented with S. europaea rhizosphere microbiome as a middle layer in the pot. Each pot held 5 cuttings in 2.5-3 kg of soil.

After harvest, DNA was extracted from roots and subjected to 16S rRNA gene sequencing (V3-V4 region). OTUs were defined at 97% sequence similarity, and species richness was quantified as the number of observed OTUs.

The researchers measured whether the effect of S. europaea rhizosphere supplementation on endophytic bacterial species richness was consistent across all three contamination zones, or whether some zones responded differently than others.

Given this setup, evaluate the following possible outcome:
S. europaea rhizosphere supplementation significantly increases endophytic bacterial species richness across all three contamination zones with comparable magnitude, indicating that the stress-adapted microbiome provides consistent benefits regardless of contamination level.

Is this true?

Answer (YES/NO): NO